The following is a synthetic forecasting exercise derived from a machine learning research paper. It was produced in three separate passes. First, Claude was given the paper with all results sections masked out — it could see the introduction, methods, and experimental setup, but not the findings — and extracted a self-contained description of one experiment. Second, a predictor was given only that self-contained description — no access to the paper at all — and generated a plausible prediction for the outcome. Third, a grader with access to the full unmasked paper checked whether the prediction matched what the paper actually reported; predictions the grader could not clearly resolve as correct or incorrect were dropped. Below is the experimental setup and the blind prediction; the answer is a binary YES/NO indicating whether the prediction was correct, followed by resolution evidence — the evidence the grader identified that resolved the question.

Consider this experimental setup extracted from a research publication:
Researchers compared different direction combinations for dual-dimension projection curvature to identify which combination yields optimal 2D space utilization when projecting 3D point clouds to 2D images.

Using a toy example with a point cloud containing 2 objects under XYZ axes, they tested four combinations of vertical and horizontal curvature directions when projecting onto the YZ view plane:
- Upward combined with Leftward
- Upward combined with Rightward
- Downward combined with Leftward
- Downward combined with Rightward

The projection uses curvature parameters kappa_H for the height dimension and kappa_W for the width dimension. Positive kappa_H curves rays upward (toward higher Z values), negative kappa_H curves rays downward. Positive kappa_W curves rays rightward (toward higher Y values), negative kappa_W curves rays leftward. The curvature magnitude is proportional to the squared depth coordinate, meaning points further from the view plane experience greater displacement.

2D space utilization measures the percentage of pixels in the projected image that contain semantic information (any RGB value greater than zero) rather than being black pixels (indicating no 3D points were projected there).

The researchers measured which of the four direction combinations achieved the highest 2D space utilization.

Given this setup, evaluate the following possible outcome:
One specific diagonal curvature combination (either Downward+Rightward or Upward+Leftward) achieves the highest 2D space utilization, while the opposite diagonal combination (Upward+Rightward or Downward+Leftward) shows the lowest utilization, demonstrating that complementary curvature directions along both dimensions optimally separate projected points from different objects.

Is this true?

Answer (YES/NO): NO